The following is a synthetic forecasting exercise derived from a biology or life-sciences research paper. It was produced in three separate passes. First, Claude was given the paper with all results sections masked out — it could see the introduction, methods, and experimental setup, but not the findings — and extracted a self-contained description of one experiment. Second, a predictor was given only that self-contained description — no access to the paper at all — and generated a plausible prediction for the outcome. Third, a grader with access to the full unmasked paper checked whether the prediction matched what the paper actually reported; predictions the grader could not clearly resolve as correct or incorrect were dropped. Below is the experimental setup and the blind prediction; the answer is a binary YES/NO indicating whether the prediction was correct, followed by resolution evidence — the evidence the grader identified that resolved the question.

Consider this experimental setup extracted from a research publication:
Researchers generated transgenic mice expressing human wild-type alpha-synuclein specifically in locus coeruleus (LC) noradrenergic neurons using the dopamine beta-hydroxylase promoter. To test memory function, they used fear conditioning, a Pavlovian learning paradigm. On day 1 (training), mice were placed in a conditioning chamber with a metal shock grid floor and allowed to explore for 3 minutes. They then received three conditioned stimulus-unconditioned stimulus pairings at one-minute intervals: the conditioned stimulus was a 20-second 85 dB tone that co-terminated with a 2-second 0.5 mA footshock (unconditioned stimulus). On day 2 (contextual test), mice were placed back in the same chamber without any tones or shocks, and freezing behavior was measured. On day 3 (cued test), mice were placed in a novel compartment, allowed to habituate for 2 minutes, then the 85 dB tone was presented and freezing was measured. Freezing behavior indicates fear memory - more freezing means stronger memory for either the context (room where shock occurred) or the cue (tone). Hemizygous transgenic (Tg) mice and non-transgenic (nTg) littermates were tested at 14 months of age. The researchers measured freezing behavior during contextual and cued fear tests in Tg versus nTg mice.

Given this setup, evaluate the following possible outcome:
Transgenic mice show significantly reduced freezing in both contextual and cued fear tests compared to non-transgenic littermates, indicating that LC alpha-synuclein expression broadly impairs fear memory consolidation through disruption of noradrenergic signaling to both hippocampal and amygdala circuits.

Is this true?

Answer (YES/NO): NO